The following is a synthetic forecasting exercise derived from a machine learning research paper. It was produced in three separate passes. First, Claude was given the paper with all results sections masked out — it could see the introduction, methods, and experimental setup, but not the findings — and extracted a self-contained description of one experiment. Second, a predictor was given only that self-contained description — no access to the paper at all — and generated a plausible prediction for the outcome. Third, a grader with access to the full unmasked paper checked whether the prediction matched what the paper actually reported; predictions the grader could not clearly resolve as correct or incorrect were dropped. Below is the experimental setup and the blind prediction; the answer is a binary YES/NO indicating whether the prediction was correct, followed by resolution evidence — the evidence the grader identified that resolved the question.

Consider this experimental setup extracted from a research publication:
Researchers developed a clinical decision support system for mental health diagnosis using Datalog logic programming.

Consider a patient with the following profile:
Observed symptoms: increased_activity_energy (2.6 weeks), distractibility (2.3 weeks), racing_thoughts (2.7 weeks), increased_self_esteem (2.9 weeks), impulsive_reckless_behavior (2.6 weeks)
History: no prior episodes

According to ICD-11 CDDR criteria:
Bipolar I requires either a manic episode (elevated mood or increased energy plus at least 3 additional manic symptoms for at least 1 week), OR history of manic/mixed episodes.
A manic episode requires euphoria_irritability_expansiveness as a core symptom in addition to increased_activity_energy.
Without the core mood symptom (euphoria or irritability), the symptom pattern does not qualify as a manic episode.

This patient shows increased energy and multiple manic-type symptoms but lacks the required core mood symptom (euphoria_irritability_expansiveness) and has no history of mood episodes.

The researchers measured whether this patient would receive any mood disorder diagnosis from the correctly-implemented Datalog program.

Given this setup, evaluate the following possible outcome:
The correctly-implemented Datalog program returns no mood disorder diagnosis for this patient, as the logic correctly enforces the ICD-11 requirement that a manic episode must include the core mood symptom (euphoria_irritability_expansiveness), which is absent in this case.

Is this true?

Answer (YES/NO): YES